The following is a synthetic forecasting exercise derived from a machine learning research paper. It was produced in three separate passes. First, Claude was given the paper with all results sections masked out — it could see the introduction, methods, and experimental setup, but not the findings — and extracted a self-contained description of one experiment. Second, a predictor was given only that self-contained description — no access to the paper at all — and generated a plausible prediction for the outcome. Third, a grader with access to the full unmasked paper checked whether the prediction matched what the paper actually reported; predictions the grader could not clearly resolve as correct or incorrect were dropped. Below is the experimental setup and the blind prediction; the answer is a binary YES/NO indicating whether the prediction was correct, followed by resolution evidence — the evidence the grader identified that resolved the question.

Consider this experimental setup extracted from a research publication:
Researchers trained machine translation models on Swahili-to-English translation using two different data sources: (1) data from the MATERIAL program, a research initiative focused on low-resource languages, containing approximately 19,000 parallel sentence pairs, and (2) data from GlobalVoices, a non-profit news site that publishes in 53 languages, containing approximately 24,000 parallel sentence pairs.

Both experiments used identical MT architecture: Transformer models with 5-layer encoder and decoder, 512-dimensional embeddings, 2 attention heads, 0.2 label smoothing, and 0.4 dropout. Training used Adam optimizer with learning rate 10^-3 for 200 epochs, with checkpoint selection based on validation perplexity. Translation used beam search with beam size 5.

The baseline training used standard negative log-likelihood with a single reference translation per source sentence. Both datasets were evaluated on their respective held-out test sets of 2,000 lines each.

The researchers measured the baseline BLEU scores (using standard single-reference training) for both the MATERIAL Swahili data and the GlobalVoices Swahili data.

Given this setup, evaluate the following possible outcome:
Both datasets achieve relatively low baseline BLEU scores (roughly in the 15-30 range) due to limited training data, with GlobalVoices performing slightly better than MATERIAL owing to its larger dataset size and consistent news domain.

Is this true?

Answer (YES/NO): NO